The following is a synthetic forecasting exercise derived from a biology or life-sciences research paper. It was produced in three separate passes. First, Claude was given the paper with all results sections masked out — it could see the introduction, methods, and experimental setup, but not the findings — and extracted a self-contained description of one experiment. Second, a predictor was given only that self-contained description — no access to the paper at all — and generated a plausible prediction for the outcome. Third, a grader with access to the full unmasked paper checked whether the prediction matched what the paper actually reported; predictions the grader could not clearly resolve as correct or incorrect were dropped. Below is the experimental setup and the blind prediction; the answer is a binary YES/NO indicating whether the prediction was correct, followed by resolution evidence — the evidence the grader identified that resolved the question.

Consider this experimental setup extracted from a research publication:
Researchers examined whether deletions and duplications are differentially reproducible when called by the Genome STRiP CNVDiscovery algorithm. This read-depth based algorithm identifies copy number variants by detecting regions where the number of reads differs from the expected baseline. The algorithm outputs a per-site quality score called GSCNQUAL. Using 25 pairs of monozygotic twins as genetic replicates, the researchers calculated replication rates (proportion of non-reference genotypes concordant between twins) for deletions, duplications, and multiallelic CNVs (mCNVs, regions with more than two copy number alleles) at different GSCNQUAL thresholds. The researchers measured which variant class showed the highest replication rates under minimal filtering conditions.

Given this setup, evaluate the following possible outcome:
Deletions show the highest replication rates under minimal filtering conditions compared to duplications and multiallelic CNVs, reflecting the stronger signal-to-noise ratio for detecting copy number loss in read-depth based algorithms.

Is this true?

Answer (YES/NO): YES